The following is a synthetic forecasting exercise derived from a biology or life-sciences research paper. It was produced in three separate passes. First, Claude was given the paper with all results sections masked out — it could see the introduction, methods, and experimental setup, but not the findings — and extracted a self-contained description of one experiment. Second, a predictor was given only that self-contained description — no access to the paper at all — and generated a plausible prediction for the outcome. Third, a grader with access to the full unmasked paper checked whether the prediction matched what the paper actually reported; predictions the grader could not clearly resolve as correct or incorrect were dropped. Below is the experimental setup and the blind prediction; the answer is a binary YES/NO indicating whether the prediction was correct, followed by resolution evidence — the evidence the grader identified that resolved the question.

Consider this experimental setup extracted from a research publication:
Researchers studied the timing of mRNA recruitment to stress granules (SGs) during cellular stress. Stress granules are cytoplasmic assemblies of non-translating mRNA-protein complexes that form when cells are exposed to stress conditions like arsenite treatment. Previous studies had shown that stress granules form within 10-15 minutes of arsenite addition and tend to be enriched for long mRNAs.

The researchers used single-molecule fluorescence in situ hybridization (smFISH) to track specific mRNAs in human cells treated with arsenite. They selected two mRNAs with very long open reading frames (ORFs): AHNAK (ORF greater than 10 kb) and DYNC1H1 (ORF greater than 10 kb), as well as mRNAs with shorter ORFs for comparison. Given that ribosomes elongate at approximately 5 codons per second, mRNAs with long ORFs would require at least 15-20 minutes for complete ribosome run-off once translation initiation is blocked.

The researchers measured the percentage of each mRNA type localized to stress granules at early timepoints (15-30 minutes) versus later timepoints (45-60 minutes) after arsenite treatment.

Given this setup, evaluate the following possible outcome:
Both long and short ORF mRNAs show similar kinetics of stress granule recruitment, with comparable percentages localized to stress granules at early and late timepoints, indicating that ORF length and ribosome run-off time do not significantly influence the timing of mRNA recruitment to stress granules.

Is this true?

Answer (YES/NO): NO